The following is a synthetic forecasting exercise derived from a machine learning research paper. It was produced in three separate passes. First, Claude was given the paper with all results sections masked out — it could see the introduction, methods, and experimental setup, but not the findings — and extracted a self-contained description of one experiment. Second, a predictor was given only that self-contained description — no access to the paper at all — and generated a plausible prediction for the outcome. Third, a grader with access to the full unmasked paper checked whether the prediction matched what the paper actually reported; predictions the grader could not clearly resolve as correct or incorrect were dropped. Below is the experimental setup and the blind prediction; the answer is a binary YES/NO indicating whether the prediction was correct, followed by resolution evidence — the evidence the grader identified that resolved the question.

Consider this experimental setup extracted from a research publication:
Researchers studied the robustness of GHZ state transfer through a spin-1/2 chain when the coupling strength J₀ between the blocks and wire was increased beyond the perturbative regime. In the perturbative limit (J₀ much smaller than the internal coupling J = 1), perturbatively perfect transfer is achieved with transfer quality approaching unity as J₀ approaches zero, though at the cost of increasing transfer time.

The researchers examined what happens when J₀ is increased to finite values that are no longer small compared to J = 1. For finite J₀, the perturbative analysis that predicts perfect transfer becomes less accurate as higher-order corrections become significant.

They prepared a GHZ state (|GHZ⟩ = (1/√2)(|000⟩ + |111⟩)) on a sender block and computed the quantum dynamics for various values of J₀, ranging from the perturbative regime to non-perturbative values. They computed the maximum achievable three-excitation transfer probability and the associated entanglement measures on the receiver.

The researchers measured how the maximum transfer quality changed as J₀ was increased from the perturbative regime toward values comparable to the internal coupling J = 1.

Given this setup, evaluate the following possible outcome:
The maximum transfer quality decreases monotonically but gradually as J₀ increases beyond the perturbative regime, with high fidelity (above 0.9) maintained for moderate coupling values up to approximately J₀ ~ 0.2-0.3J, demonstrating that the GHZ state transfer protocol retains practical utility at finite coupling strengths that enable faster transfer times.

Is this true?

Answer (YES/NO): NO